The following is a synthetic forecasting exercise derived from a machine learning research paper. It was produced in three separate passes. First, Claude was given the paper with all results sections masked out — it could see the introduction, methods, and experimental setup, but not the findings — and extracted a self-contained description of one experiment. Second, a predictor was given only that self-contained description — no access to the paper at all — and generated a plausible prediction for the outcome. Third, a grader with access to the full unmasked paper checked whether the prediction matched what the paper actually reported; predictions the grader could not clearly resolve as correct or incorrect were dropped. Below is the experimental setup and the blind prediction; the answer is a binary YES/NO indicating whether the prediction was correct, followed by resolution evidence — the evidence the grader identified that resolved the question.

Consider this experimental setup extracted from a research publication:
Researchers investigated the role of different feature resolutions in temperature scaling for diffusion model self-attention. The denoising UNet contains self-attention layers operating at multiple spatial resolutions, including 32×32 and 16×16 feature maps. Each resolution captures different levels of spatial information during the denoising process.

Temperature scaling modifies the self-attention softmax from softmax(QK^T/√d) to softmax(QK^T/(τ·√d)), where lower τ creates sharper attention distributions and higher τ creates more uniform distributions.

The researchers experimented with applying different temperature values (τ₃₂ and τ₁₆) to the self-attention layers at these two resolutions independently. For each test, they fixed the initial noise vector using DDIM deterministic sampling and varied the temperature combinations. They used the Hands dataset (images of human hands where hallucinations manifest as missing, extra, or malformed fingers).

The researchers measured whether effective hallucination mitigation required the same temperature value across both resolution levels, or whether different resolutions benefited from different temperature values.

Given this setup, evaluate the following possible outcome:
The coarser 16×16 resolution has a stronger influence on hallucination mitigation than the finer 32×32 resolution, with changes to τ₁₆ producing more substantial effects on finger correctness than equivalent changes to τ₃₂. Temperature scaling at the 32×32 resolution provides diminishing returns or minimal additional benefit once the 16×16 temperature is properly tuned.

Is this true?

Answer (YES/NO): NO